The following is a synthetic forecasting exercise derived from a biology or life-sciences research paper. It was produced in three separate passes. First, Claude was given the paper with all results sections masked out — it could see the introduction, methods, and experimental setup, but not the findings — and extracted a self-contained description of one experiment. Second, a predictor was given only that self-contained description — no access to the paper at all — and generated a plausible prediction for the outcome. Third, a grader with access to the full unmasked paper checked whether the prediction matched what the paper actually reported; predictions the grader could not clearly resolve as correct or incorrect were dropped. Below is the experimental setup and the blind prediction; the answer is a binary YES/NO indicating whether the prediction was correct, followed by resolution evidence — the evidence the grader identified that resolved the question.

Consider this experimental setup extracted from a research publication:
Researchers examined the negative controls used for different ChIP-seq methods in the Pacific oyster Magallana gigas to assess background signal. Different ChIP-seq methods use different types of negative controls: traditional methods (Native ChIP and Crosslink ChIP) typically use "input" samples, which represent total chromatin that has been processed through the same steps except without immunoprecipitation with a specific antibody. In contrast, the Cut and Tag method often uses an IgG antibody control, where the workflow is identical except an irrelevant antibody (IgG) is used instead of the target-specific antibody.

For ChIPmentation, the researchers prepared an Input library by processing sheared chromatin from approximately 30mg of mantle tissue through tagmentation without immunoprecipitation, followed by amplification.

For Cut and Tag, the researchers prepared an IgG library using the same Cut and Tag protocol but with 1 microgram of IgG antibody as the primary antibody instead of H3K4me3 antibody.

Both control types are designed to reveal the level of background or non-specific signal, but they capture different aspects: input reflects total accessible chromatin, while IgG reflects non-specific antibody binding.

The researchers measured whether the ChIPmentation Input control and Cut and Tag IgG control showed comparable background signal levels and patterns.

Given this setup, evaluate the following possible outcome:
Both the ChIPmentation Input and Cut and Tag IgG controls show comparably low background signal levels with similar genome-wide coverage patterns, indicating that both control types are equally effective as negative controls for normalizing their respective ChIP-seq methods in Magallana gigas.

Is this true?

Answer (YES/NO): NO